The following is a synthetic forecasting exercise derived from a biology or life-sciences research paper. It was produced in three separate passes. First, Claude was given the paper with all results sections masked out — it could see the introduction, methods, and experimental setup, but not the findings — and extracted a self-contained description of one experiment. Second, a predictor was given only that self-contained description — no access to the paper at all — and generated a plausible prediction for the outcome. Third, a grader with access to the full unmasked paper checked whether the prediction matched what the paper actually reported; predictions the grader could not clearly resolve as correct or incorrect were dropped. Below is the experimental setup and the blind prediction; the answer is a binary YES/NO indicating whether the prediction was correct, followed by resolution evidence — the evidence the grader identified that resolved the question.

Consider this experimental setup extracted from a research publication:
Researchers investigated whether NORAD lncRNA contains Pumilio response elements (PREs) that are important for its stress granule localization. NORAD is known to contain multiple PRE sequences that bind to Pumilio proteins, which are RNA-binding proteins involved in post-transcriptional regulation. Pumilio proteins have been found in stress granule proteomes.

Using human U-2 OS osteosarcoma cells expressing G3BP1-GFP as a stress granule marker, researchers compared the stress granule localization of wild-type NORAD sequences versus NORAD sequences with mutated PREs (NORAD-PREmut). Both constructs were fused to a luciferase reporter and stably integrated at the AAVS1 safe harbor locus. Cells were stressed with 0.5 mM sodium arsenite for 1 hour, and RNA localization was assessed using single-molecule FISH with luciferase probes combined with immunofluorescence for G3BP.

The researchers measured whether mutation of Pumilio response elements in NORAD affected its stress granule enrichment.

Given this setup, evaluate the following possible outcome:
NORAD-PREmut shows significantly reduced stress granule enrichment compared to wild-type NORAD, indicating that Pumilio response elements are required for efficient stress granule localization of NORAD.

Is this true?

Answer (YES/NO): YES